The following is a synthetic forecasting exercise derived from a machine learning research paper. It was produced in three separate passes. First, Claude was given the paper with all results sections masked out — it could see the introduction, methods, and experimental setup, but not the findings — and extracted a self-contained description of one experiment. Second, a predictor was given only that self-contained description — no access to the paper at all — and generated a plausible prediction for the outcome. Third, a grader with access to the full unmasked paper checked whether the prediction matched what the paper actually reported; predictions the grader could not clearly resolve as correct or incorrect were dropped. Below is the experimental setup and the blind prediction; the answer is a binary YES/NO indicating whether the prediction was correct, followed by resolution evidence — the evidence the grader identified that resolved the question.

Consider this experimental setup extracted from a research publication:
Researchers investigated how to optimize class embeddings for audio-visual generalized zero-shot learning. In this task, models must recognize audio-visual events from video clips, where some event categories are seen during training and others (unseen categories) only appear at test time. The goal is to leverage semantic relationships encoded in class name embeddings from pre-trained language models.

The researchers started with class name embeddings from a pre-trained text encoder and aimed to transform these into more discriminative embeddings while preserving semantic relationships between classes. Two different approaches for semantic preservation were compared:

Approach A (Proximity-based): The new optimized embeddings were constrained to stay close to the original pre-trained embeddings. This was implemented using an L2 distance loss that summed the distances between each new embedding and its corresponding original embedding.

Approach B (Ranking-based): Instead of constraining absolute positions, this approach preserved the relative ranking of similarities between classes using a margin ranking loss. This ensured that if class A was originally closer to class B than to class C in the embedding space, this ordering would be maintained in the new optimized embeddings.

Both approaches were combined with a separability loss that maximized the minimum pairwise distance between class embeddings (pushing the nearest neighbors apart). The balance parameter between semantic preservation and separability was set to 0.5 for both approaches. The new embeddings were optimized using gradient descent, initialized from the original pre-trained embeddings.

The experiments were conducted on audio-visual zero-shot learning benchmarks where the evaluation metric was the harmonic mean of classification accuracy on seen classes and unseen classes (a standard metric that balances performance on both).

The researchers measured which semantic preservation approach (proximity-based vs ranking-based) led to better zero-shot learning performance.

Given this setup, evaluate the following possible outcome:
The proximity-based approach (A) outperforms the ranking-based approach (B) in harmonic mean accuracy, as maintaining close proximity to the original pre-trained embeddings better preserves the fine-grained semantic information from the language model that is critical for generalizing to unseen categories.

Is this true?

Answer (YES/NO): NO